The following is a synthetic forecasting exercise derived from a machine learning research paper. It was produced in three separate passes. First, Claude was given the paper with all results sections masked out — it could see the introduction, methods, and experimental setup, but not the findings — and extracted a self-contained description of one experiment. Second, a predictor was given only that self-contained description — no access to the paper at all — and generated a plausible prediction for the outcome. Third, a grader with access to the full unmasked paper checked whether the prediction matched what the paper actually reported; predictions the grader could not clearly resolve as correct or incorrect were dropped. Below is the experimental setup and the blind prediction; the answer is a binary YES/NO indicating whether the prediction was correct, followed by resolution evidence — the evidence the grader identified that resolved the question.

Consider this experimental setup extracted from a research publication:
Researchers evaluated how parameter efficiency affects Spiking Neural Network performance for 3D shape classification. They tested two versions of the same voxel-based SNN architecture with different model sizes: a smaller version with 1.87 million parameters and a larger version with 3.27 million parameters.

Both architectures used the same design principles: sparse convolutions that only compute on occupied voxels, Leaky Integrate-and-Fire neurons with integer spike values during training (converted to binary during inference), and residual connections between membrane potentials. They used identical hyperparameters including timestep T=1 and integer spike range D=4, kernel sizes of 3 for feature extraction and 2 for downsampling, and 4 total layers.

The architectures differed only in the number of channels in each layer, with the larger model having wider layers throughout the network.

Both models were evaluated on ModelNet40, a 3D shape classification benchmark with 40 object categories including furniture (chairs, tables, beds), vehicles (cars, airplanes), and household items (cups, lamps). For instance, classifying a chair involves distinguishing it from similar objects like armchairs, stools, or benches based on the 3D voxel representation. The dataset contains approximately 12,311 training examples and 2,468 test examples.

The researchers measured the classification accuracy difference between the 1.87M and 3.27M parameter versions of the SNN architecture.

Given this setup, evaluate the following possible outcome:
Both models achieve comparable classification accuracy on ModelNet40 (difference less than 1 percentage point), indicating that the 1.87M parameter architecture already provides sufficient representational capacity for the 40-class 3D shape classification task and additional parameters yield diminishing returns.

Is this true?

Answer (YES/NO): YES